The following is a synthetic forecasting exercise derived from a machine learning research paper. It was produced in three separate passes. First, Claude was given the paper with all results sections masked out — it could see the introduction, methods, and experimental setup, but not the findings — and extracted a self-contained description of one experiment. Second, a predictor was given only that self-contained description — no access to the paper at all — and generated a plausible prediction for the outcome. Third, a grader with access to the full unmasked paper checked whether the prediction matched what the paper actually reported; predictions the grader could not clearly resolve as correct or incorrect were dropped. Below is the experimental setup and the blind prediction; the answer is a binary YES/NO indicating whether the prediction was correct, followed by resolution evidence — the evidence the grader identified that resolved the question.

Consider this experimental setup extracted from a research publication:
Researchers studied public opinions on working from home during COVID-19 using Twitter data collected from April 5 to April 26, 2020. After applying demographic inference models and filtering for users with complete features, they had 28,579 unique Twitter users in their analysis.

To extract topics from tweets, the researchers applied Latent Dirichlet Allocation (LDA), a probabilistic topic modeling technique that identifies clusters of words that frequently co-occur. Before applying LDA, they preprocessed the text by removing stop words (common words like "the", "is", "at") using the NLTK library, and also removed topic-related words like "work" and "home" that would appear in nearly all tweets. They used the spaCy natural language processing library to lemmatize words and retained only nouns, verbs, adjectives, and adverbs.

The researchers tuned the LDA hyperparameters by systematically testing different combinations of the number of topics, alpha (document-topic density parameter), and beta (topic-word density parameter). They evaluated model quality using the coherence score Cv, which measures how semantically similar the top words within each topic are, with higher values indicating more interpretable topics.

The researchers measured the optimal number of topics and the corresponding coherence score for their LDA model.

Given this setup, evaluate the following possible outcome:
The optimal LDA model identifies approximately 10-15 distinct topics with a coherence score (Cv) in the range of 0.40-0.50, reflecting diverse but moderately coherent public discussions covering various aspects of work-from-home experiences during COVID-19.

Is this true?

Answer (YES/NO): NO